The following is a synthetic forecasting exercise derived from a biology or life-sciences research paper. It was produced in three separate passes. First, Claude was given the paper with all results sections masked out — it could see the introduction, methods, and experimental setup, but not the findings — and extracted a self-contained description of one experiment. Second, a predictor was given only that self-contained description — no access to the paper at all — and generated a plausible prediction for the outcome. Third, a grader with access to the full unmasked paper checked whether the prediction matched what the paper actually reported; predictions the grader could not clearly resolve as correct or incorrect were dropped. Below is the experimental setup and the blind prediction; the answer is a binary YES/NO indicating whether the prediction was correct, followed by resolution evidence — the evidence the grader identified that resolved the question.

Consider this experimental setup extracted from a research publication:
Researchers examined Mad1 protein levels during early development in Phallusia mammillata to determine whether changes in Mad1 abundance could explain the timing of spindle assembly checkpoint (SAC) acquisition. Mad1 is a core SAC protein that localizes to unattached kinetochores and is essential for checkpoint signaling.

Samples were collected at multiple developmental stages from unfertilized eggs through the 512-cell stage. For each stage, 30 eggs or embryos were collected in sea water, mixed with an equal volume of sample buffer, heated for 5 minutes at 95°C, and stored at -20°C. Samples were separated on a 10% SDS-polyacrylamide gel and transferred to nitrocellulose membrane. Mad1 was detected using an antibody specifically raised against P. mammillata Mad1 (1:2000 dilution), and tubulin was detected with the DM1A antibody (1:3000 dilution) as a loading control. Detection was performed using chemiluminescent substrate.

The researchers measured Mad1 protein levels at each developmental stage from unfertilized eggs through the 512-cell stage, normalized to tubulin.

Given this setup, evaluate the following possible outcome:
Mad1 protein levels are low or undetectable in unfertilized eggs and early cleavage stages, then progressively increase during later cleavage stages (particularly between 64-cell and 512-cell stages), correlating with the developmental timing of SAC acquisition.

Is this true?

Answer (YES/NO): NO